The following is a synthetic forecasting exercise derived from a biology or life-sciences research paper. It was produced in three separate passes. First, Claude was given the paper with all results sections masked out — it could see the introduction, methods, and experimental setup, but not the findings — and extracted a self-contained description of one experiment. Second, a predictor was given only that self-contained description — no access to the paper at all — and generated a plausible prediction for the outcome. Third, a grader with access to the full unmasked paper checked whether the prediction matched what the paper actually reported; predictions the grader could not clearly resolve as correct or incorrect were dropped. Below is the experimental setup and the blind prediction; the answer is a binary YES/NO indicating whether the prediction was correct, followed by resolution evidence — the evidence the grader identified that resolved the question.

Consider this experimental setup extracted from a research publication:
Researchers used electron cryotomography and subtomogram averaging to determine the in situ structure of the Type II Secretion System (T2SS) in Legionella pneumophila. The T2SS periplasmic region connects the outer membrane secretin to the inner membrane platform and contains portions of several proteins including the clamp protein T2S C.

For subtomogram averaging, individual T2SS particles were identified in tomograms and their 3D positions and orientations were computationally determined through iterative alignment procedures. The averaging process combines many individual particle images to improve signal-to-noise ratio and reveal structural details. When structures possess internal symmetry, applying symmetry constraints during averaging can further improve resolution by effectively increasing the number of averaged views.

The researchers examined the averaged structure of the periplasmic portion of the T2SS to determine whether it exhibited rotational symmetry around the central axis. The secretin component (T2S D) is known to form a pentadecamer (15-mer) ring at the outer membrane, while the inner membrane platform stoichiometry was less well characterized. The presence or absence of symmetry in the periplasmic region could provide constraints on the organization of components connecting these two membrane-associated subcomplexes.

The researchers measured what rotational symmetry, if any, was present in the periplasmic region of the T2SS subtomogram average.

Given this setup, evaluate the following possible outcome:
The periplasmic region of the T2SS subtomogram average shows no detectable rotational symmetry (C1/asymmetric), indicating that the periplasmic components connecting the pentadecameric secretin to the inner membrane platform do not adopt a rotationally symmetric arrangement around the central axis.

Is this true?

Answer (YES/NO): NO